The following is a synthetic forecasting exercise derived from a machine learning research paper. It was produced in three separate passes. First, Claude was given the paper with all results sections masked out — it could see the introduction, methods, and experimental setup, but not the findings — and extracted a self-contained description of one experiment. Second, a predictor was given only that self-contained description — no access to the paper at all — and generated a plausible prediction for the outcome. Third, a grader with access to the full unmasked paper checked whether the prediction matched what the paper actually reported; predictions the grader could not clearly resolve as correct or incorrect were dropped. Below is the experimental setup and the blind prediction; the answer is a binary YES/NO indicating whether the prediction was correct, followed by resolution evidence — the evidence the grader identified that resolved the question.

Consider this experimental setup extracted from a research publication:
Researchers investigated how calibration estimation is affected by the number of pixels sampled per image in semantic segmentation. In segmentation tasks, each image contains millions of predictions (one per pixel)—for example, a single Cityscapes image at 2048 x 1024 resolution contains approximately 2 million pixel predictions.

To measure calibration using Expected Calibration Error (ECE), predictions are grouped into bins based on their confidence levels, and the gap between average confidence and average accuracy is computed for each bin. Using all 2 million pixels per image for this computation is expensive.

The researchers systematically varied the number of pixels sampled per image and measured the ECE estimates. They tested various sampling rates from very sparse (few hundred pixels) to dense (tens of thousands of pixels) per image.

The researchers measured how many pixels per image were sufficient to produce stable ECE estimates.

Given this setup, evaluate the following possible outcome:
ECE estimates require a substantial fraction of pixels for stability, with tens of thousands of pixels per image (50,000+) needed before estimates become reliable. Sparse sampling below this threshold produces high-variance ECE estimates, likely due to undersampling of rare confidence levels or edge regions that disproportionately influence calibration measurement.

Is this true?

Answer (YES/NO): NO